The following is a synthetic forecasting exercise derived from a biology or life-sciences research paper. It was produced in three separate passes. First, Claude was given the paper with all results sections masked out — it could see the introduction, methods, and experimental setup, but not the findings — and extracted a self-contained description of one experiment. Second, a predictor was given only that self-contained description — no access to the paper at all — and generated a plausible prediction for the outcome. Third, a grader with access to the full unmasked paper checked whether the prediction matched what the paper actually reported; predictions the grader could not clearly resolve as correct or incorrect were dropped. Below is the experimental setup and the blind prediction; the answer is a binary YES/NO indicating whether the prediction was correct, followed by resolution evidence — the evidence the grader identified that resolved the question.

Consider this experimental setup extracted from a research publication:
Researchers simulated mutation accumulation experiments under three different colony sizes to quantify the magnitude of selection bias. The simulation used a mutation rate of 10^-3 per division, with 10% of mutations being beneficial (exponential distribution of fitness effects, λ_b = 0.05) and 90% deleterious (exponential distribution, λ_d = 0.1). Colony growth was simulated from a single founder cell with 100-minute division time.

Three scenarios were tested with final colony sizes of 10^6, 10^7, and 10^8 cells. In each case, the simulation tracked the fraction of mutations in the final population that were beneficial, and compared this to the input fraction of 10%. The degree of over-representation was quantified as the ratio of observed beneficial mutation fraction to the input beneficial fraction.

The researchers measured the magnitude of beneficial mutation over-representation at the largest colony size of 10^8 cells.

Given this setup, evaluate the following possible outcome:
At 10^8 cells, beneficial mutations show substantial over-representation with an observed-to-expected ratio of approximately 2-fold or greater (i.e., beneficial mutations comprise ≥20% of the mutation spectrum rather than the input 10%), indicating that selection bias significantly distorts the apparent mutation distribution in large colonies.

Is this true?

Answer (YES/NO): YES